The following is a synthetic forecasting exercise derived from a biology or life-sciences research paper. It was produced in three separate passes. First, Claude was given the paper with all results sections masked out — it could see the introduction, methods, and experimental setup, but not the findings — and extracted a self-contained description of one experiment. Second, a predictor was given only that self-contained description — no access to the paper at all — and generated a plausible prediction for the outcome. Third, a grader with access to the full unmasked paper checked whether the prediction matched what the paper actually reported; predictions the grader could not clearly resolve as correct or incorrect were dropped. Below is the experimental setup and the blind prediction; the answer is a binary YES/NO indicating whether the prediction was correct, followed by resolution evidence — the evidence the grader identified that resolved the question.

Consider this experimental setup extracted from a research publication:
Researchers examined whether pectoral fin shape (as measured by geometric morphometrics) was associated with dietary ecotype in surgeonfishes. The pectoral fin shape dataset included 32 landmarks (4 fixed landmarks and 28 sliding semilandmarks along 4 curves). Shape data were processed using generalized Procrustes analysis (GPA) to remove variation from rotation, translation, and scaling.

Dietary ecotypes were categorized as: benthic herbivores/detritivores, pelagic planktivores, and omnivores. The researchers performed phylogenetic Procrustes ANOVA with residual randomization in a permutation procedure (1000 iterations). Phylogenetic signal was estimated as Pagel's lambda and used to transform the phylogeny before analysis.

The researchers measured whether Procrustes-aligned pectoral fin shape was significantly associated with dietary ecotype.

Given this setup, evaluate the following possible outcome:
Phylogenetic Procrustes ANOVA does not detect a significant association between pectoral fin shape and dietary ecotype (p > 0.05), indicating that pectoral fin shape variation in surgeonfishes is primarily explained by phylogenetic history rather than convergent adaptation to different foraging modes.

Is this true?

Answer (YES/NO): NO